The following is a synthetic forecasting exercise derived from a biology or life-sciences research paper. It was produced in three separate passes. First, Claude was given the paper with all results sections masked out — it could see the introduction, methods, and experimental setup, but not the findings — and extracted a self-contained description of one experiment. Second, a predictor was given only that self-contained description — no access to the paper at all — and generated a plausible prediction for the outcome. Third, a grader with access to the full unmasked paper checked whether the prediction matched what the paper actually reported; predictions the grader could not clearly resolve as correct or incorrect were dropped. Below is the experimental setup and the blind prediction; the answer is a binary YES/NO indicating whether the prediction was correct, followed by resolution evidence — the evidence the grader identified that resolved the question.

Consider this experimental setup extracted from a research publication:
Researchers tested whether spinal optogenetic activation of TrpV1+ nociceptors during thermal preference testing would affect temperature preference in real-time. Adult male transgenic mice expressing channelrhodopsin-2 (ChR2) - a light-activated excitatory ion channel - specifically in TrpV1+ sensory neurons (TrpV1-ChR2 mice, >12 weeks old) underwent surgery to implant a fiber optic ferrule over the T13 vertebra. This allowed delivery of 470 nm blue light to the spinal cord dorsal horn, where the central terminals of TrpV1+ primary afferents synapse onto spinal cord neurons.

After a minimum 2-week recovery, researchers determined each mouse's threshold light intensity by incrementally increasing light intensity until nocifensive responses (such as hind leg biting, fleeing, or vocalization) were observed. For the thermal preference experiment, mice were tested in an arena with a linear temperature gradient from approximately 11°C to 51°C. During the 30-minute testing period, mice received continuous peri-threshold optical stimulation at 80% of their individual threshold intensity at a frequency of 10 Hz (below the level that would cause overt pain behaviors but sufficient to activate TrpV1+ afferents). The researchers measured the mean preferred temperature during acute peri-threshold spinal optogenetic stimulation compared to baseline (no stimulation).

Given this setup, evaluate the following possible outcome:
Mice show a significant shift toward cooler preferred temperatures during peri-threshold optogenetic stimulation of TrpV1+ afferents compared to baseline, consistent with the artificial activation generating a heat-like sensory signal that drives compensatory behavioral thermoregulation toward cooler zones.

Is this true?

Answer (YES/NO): NO